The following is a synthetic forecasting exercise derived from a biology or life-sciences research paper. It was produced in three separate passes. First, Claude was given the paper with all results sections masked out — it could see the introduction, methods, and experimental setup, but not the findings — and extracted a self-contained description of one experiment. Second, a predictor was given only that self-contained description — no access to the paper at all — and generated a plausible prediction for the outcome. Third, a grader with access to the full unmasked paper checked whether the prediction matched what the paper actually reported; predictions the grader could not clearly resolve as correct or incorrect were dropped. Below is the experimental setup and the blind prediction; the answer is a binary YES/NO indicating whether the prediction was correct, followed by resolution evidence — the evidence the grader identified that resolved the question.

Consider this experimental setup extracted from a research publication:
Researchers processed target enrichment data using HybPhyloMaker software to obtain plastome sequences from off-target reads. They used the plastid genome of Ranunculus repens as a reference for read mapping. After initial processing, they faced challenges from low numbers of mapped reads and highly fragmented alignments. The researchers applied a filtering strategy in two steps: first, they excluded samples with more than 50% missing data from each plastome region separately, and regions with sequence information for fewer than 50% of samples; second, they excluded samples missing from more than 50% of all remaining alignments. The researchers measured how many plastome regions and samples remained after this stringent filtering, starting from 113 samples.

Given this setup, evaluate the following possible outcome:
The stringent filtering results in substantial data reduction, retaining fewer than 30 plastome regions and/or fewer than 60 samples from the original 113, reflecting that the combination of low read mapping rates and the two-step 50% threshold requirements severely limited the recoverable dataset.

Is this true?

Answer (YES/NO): NO